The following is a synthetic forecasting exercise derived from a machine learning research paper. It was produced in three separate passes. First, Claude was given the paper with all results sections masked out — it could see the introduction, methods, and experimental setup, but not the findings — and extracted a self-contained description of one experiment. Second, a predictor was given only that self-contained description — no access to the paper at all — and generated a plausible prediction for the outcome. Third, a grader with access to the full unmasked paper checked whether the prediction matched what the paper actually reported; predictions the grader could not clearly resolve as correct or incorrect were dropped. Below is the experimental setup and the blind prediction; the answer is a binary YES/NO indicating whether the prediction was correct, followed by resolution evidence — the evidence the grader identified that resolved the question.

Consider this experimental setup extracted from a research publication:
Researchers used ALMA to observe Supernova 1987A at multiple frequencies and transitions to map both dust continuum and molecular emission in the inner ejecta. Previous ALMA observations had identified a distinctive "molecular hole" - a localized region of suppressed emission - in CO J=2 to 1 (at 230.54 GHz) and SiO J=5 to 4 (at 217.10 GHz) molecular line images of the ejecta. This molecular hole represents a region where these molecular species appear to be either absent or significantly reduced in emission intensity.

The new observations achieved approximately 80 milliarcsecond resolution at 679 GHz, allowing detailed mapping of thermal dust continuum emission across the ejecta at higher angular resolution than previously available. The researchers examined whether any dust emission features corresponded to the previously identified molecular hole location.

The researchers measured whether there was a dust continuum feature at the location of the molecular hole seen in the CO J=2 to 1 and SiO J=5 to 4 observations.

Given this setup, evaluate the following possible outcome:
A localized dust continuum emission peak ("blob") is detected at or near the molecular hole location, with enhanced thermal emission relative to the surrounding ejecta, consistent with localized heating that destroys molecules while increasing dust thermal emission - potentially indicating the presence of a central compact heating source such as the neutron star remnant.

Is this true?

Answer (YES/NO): YES